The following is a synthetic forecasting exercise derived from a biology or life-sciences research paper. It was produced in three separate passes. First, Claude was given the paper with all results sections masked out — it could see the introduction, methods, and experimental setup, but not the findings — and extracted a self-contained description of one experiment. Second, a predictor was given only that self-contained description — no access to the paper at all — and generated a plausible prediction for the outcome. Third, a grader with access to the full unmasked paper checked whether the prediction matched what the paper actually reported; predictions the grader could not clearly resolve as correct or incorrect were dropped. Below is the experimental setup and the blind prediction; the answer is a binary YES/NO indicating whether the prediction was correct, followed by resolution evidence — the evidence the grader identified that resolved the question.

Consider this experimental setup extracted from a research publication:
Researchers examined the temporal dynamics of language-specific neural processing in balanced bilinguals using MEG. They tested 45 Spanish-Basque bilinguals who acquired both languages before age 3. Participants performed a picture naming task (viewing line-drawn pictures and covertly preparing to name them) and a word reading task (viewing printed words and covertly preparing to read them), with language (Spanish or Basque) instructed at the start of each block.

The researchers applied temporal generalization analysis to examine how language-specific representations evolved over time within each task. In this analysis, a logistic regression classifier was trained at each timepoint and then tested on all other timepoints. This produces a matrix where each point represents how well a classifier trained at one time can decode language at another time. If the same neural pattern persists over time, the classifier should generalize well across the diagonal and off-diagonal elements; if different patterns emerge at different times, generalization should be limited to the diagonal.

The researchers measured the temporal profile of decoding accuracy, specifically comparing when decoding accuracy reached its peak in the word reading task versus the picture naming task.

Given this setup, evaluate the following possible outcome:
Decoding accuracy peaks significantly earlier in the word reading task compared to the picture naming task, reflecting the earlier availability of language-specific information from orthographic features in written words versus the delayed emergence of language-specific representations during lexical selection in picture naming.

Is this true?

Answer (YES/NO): YES